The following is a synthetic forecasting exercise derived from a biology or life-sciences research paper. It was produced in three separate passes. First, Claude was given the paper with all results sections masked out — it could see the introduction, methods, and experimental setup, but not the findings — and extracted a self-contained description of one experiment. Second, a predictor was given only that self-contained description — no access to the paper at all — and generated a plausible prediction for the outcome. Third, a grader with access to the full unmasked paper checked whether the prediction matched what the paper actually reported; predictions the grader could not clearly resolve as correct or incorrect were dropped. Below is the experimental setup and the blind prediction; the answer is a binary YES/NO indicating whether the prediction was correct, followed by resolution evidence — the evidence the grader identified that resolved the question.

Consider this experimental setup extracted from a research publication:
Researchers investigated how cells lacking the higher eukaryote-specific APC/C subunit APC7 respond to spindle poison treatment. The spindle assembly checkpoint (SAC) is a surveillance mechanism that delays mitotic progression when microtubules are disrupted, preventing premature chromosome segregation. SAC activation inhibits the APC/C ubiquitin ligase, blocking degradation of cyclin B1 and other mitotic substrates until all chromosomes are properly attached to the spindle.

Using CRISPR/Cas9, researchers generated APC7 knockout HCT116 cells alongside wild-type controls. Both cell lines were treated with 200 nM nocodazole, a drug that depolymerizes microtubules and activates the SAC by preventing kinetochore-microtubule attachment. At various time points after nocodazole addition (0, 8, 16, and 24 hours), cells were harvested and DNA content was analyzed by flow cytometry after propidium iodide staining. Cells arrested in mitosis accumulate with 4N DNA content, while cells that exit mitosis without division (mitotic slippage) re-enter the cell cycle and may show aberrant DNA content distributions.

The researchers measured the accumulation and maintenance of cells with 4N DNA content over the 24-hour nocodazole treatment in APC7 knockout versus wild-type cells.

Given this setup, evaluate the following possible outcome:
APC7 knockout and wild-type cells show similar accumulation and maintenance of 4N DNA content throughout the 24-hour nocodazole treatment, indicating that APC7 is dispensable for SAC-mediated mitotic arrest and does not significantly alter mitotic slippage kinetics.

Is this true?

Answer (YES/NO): YES